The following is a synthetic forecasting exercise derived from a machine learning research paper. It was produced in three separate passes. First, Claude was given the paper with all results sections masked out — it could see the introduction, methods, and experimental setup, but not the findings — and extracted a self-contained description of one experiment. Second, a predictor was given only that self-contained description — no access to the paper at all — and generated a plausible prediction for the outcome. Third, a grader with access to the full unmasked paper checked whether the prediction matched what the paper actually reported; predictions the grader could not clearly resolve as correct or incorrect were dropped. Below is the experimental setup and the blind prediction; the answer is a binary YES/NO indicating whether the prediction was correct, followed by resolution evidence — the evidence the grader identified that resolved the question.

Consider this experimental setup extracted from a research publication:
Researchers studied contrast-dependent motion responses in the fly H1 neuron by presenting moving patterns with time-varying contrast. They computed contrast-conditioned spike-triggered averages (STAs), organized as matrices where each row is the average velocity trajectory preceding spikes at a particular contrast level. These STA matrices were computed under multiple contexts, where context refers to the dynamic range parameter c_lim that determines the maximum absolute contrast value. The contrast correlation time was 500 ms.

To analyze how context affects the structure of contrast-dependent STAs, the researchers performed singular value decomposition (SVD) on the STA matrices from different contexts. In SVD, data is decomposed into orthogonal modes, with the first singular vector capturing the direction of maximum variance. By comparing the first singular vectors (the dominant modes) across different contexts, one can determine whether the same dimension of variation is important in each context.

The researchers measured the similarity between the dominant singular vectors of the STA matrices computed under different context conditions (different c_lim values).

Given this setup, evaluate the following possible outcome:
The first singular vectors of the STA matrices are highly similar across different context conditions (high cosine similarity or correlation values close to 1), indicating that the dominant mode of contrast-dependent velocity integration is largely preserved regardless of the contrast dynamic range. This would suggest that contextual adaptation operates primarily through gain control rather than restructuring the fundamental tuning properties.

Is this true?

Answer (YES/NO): YES